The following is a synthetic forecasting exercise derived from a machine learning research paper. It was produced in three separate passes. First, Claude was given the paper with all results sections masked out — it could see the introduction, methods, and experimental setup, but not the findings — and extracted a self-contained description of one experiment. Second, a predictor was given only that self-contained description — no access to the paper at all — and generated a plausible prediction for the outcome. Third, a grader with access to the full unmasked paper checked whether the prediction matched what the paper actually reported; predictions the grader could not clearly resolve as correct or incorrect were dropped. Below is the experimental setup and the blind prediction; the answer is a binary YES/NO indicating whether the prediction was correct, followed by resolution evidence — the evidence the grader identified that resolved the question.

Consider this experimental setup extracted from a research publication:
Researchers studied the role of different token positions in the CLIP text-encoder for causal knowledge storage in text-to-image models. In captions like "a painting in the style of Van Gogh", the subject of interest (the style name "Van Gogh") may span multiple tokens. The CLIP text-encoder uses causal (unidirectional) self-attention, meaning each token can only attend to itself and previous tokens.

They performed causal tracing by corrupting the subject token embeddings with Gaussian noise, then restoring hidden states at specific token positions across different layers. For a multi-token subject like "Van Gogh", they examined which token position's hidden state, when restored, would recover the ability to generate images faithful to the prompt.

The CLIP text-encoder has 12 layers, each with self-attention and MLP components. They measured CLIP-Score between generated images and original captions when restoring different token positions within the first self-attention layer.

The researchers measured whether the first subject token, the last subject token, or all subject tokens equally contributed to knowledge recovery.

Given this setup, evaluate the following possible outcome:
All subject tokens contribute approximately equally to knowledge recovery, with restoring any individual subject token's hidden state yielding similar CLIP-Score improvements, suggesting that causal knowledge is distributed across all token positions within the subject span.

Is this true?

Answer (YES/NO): NO